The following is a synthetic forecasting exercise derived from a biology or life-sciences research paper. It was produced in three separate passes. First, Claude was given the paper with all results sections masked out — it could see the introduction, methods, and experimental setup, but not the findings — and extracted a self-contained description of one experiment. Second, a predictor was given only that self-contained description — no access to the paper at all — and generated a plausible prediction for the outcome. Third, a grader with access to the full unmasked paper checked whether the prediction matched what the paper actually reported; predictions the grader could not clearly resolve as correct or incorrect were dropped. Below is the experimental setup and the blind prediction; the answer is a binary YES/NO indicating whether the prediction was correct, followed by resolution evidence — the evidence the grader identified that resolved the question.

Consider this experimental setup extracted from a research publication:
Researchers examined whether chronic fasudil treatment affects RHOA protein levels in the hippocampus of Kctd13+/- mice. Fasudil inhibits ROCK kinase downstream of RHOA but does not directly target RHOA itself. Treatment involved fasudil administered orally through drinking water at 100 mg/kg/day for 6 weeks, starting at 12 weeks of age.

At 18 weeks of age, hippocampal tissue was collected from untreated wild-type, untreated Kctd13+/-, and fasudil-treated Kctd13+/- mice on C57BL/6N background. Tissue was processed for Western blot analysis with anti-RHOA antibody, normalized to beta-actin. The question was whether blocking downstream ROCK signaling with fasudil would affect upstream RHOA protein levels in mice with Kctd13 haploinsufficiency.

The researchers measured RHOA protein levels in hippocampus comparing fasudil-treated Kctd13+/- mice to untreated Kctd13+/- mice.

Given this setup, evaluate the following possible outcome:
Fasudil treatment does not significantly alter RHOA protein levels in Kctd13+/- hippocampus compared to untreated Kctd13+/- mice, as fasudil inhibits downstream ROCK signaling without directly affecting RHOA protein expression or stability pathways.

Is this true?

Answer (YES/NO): YES